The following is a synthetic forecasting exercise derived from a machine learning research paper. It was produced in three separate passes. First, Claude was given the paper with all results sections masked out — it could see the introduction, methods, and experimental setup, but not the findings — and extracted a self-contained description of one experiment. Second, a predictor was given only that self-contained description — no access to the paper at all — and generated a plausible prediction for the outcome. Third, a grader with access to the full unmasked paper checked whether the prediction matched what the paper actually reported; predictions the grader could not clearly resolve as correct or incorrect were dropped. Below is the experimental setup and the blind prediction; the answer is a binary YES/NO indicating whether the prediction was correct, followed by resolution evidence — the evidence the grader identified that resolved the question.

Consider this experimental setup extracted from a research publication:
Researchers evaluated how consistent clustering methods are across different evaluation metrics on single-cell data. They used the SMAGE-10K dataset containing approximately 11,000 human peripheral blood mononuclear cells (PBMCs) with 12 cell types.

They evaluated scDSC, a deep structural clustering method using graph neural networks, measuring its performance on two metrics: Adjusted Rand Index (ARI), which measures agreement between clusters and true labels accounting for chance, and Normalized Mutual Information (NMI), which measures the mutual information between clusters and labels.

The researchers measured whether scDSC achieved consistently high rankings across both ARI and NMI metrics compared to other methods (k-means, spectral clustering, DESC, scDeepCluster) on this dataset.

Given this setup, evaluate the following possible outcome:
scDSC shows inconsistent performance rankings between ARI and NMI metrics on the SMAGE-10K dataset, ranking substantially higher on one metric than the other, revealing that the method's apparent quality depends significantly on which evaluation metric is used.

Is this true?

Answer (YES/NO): YES